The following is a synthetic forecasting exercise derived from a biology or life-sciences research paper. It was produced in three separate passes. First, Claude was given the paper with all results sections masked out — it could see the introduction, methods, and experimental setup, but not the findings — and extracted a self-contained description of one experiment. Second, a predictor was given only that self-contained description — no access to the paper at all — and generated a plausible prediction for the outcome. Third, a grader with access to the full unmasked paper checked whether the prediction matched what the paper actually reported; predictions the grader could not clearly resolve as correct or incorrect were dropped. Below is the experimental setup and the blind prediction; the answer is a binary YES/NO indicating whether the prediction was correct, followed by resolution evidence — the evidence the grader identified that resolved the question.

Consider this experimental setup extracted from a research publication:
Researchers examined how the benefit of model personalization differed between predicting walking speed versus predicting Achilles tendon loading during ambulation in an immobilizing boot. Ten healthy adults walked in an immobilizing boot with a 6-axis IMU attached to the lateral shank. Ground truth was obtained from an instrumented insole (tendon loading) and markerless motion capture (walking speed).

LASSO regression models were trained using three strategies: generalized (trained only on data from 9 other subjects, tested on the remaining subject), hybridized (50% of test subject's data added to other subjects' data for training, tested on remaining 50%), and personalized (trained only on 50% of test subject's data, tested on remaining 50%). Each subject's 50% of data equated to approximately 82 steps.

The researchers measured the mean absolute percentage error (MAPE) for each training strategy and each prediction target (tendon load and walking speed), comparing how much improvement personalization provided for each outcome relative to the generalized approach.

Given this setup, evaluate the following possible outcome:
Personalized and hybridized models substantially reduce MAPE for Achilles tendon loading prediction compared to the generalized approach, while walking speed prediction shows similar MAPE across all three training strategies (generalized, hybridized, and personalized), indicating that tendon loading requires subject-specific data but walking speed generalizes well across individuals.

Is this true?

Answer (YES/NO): NO